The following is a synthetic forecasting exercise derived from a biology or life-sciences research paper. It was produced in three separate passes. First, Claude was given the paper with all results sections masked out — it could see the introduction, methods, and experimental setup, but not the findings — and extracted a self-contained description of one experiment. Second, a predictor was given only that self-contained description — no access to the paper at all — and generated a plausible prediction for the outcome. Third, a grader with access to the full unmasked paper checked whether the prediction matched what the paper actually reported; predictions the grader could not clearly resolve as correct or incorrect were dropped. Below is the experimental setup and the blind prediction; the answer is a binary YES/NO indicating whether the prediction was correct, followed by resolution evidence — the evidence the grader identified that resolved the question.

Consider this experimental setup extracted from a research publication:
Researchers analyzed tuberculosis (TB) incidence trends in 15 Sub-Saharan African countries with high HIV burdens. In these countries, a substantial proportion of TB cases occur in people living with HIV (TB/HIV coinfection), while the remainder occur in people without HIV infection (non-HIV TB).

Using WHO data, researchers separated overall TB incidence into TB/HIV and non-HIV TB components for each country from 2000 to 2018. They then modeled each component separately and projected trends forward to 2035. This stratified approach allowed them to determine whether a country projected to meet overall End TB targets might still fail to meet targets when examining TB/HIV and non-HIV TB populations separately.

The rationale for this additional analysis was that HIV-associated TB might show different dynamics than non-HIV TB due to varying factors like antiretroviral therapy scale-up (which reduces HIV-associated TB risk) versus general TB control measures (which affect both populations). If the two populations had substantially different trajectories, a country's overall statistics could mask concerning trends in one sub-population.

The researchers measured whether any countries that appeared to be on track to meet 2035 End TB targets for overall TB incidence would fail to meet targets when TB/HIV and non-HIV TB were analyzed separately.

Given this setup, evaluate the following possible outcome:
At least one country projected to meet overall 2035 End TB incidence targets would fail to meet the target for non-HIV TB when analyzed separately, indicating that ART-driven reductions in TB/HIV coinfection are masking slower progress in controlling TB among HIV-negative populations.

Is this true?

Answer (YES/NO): YES